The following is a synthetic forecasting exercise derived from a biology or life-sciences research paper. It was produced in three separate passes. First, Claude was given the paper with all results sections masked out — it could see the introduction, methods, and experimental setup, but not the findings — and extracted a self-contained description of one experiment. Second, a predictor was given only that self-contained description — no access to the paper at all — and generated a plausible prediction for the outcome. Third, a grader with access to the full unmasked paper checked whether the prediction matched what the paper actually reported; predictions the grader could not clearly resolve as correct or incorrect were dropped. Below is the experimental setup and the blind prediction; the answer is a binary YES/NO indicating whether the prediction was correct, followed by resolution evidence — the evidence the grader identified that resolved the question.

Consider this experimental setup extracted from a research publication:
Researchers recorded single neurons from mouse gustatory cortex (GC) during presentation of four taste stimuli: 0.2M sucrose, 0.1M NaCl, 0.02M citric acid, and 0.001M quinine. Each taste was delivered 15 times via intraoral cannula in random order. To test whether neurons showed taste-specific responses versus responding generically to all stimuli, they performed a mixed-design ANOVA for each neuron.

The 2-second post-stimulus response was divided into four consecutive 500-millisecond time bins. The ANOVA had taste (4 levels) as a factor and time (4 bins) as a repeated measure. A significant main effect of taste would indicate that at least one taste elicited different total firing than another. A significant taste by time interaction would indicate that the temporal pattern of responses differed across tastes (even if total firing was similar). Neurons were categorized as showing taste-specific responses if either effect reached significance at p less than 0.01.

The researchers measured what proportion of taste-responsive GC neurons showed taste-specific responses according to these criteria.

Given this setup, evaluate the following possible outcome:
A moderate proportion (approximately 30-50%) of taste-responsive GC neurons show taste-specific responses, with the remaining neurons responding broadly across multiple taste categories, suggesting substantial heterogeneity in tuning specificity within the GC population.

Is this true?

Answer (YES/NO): NO